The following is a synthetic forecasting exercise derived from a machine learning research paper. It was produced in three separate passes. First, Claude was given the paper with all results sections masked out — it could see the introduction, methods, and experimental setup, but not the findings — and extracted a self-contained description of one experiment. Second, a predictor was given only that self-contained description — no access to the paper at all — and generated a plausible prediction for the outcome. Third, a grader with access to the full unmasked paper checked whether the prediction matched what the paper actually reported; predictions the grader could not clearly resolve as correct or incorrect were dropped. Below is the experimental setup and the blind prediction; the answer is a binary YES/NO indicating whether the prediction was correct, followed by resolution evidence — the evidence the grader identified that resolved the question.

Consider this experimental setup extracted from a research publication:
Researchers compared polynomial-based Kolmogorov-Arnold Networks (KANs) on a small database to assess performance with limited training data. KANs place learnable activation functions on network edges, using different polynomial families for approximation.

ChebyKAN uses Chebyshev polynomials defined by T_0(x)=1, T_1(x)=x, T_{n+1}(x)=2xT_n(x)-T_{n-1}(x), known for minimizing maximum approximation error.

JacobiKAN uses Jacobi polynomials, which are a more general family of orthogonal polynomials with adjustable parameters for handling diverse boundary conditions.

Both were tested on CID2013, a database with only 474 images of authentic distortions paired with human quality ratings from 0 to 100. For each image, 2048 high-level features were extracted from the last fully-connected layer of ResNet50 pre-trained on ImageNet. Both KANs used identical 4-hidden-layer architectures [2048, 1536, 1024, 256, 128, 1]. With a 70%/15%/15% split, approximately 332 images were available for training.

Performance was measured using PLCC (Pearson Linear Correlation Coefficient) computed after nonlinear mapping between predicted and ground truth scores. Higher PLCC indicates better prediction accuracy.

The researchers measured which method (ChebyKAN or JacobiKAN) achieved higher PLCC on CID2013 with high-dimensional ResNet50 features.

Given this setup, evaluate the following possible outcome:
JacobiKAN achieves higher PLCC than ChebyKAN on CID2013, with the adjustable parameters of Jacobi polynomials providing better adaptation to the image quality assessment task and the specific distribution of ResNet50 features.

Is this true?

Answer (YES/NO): NO